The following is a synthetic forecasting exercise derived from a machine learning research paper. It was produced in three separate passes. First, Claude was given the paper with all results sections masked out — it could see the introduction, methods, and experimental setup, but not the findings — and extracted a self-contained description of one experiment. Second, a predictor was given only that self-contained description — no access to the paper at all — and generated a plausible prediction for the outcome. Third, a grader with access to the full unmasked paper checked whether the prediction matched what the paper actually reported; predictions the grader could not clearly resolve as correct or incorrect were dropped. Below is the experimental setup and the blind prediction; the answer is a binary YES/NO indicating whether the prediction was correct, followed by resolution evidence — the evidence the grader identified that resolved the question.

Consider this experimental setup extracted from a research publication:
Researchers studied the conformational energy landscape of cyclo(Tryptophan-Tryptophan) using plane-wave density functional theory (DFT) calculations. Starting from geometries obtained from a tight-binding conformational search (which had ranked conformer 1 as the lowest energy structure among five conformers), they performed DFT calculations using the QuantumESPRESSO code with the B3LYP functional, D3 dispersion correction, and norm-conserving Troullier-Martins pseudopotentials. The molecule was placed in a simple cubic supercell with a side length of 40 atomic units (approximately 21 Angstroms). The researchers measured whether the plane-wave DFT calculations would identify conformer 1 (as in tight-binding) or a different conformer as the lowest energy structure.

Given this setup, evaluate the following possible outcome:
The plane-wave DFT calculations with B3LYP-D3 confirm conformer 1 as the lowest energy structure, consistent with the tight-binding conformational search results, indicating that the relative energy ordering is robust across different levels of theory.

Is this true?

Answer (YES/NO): NO